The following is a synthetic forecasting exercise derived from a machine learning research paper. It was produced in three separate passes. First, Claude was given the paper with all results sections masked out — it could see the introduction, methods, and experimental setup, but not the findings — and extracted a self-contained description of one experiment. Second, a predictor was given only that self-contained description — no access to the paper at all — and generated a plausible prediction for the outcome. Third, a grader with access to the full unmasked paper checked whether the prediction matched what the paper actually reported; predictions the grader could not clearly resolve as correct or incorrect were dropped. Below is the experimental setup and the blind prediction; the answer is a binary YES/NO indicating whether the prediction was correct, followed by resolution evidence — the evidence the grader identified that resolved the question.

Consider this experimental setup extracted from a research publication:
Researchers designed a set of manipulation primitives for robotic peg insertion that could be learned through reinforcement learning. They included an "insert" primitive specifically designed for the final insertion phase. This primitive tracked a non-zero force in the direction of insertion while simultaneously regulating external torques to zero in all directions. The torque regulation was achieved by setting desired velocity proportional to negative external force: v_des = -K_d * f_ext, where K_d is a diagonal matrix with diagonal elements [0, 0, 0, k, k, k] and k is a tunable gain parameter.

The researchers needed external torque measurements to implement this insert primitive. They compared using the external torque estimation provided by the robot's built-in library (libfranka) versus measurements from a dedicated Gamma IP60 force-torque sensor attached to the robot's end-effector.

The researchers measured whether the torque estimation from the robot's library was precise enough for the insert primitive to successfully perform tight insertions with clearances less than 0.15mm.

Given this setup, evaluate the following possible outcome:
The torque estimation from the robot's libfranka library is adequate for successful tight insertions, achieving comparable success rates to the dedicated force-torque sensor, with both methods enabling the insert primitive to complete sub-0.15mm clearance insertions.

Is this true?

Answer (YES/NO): NO